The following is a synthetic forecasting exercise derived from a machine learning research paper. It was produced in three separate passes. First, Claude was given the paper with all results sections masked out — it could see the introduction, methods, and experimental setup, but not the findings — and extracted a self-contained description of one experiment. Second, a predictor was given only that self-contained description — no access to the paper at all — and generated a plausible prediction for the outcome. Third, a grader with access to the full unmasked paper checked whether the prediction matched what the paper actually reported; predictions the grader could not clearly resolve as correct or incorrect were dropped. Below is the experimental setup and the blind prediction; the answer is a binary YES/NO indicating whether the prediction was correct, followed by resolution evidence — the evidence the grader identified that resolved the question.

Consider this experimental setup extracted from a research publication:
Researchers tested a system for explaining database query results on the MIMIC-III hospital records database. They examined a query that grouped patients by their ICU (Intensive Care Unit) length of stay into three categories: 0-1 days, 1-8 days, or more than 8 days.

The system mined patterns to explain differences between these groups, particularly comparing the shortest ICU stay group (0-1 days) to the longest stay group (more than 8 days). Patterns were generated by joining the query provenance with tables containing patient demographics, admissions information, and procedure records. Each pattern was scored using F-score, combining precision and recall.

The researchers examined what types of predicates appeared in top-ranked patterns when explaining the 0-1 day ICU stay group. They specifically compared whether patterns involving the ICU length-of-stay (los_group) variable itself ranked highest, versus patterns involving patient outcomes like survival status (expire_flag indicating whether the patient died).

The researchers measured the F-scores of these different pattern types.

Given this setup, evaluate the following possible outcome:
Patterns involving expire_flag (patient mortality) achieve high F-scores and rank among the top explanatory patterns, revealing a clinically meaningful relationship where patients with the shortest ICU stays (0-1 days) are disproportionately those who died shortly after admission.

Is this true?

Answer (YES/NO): NO